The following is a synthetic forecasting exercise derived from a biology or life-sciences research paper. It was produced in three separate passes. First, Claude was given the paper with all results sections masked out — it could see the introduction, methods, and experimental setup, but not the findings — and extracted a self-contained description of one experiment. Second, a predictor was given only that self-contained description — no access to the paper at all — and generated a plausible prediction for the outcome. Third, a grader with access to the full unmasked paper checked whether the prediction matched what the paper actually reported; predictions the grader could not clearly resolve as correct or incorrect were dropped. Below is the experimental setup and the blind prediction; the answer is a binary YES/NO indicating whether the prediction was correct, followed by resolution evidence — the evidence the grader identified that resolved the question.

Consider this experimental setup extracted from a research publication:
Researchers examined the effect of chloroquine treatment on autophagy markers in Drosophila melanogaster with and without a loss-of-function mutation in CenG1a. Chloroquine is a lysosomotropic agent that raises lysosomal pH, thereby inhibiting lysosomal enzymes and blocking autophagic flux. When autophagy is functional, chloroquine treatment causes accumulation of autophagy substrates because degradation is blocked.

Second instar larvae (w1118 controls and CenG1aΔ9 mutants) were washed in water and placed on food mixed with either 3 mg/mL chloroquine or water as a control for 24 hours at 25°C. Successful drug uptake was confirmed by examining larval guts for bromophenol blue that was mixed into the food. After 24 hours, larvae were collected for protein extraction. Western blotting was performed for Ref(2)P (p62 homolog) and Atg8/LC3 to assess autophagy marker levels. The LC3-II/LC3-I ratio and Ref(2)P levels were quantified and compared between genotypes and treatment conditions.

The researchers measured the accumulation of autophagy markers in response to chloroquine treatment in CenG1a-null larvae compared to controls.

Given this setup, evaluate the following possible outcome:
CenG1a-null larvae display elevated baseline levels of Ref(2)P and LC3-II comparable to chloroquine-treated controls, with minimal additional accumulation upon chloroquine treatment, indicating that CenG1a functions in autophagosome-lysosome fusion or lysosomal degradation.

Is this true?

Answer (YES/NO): NO